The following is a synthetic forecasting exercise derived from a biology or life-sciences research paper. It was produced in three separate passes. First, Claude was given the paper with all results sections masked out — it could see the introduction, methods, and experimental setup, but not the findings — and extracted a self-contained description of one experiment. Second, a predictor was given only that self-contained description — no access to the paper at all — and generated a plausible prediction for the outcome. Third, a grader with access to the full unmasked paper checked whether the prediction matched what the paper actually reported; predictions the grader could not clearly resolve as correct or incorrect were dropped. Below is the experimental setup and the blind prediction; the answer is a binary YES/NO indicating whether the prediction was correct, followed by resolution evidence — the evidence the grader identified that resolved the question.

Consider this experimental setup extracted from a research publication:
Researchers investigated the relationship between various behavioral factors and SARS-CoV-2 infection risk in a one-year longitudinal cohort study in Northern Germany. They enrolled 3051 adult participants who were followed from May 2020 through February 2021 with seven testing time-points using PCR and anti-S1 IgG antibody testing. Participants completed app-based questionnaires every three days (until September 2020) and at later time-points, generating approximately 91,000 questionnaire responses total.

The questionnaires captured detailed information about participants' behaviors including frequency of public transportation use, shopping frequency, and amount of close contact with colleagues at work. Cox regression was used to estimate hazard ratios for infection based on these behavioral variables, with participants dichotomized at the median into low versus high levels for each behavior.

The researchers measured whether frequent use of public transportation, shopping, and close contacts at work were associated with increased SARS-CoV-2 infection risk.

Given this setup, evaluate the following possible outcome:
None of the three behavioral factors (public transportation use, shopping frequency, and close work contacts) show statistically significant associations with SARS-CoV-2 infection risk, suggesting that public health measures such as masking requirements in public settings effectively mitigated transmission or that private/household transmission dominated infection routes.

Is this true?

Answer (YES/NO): YES